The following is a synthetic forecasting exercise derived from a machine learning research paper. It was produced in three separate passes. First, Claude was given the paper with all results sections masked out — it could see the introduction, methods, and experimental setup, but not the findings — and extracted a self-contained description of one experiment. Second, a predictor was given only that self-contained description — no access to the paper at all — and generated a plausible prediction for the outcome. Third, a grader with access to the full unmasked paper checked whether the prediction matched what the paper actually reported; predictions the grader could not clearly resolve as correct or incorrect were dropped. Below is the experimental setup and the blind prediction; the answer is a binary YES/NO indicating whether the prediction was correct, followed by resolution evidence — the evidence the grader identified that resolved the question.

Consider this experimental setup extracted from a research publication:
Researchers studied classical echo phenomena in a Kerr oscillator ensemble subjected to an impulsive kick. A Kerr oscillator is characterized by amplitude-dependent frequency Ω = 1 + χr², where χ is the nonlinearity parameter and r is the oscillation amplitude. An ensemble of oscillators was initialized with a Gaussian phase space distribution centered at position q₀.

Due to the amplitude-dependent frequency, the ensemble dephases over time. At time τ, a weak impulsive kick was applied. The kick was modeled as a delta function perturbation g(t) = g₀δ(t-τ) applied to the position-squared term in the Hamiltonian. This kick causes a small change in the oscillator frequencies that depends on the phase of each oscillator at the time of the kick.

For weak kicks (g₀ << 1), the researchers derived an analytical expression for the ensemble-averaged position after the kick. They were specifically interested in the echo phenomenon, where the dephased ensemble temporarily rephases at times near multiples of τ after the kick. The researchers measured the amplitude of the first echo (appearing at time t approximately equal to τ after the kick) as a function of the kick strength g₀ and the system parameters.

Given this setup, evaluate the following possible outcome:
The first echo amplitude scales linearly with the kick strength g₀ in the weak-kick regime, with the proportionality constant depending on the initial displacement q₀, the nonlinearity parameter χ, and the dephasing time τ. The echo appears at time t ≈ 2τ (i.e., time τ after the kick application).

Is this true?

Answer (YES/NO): YES